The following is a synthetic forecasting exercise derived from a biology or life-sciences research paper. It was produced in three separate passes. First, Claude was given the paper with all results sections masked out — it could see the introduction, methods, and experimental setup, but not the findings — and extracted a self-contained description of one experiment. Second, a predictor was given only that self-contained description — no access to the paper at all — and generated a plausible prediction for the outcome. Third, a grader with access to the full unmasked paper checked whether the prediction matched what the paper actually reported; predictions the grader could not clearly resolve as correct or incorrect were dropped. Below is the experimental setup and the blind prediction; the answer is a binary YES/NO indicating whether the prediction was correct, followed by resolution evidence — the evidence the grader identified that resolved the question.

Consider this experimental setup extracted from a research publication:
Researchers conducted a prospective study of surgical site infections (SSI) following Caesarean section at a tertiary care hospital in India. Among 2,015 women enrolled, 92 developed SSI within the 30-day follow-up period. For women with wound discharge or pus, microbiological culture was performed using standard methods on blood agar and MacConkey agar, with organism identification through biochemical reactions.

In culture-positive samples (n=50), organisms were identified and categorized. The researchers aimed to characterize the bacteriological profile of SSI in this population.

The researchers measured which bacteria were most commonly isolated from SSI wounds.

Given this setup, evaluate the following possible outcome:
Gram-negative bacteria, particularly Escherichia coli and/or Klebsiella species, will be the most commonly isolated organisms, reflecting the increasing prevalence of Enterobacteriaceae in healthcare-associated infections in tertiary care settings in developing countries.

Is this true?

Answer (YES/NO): NO